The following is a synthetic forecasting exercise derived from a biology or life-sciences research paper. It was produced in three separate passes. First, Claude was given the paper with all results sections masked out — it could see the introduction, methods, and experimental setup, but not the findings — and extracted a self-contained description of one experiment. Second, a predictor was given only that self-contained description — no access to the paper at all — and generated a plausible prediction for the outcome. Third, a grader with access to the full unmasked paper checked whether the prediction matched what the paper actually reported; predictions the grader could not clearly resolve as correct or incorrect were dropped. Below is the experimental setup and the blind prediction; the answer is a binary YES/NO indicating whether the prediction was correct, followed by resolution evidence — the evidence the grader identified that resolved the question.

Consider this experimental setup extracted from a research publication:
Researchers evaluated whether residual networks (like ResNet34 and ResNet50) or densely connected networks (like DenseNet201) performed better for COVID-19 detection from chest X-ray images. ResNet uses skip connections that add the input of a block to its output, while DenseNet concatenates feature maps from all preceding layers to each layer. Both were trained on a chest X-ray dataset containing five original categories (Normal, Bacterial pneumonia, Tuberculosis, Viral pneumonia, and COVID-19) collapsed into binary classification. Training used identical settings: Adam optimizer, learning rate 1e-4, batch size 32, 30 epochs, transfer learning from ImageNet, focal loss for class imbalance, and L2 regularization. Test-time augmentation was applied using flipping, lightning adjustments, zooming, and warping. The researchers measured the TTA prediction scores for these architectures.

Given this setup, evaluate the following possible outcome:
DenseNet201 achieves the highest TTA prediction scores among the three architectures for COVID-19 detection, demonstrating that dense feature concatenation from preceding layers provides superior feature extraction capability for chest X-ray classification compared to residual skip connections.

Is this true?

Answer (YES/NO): YES